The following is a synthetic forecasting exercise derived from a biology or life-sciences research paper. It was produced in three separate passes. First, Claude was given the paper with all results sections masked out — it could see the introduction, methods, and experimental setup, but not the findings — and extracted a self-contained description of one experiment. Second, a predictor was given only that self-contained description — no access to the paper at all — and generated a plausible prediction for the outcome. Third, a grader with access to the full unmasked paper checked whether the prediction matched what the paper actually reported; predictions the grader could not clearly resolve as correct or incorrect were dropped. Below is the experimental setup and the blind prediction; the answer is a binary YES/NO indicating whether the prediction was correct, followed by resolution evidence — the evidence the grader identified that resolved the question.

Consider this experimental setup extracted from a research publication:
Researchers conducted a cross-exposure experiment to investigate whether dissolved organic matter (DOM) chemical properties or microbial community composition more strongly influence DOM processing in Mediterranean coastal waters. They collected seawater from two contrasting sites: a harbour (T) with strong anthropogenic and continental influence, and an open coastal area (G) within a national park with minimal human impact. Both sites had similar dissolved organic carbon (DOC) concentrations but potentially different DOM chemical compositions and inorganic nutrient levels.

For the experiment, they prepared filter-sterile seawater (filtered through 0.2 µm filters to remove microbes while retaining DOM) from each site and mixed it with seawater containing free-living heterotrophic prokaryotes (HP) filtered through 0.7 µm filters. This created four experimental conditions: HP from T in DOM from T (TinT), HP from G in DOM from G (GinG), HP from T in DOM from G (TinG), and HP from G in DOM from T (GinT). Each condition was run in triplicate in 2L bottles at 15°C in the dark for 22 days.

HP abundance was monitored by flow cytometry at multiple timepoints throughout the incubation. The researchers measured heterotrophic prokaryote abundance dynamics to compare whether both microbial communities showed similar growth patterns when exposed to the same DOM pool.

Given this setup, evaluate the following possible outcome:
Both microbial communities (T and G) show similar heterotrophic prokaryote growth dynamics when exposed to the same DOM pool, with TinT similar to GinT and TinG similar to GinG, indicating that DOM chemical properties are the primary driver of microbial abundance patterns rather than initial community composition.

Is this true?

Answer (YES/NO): YES